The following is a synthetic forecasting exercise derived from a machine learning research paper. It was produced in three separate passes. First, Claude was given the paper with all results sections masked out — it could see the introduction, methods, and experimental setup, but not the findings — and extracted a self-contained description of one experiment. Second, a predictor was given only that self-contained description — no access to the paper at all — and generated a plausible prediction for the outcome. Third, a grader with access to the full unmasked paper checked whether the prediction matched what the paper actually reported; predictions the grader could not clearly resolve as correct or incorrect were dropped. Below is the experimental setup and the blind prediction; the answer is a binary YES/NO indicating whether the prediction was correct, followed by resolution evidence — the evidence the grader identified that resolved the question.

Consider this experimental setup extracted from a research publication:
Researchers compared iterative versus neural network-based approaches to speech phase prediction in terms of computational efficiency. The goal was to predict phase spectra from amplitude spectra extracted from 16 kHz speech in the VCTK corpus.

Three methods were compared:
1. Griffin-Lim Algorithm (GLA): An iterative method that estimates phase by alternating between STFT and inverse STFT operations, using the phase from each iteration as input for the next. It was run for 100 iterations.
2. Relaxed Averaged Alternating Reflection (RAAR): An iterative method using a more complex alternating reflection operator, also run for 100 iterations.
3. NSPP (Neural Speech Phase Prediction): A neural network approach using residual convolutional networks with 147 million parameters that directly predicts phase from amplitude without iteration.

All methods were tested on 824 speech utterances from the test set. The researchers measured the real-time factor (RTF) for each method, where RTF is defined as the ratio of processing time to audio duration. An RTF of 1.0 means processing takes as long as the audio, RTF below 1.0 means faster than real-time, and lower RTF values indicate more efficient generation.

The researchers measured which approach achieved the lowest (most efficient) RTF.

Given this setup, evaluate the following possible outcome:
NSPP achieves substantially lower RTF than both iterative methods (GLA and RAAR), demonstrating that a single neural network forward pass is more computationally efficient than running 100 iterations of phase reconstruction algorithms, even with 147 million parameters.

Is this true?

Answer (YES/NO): YES